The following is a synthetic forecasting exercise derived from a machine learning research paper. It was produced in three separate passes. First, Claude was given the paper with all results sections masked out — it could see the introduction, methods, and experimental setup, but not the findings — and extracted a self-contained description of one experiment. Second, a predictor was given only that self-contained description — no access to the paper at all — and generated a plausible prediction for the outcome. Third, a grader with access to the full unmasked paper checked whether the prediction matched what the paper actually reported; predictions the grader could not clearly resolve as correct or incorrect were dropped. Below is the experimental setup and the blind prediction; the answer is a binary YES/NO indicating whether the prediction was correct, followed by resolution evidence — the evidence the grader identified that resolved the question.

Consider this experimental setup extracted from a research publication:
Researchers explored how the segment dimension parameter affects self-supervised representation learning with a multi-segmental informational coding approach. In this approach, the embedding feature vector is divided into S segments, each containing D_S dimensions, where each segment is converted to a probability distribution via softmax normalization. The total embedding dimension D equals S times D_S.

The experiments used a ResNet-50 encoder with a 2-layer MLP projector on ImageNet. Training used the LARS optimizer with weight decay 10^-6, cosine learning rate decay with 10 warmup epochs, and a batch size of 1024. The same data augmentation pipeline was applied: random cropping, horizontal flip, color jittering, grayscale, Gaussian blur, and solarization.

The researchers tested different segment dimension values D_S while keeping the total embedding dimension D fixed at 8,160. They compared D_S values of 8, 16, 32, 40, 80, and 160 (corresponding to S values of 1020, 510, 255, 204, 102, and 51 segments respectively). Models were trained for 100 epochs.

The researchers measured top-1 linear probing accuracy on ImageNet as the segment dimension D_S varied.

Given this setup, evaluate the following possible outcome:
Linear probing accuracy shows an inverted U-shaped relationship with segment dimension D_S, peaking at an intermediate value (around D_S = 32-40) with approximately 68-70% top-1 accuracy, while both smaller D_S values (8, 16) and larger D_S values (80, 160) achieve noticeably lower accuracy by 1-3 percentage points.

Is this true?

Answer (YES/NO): NO